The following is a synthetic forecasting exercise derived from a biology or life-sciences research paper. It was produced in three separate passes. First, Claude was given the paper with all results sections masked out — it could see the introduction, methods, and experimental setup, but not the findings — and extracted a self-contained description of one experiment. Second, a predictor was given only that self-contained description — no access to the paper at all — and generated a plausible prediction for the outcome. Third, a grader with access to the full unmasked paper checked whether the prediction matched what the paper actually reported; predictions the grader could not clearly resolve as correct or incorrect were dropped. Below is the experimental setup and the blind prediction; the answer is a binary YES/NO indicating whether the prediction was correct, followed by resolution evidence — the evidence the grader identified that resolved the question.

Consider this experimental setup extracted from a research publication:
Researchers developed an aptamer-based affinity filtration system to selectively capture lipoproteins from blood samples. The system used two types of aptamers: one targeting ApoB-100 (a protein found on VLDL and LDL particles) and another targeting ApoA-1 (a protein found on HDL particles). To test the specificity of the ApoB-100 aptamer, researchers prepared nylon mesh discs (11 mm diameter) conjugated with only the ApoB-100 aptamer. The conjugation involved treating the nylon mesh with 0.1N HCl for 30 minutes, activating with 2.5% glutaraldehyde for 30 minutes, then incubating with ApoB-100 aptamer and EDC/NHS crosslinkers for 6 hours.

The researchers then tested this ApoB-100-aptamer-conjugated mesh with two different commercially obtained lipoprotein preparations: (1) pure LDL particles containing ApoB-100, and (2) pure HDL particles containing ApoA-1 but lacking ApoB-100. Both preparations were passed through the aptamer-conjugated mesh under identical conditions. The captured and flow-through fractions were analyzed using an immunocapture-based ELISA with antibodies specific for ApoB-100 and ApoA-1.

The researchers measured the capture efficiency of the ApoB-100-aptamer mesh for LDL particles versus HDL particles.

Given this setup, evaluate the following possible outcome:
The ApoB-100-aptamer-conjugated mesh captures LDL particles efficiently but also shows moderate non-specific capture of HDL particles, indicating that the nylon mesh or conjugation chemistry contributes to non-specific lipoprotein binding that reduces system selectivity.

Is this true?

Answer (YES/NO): NO